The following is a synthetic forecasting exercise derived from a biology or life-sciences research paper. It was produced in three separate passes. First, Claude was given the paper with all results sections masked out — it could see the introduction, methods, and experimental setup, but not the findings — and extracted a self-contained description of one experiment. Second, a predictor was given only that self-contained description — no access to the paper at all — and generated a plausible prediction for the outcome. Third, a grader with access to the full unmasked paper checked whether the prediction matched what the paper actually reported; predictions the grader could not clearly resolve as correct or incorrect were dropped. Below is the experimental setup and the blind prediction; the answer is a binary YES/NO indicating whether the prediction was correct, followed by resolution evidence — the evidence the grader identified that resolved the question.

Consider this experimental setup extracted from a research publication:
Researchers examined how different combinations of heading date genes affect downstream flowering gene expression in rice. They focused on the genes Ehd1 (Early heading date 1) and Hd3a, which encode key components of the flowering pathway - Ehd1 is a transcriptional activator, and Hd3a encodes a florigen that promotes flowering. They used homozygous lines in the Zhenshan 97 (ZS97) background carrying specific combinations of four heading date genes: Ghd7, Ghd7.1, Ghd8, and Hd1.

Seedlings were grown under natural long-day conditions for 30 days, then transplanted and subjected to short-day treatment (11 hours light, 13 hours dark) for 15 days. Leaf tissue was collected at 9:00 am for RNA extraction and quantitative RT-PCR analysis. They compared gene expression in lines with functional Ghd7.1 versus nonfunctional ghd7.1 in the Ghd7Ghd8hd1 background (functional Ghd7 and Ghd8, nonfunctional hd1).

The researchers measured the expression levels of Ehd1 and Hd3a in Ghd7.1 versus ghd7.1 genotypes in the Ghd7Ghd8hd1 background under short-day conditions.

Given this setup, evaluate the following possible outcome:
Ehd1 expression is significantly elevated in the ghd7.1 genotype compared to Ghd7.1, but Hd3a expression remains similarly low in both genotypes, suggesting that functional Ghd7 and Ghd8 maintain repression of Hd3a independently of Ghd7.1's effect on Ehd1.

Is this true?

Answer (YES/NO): NO